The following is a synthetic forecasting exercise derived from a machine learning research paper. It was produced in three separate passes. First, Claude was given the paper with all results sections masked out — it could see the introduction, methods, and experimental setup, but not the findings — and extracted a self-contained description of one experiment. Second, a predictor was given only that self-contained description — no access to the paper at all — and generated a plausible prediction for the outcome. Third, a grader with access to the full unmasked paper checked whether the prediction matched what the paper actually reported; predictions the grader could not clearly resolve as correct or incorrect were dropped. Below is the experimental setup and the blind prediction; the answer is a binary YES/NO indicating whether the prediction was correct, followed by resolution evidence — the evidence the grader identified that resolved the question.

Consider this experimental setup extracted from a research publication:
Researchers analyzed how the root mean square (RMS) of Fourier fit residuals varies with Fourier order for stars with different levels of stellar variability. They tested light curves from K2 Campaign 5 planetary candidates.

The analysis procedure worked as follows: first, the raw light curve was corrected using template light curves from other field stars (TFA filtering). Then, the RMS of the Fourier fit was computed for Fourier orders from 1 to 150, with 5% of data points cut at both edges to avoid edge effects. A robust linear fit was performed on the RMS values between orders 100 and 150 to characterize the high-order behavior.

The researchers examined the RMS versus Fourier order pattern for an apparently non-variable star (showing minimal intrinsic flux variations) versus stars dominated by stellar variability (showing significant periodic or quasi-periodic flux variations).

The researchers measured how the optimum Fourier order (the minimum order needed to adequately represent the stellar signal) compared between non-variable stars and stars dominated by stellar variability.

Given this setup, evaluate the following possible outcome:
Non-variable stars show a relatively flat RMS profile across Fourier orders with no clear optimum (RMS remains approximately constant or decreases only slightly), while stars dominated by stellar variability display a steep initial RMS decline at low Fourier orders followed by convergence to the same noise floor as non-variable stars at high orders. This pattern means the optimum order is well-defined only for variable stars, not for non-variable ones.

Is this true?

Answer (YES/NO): NO